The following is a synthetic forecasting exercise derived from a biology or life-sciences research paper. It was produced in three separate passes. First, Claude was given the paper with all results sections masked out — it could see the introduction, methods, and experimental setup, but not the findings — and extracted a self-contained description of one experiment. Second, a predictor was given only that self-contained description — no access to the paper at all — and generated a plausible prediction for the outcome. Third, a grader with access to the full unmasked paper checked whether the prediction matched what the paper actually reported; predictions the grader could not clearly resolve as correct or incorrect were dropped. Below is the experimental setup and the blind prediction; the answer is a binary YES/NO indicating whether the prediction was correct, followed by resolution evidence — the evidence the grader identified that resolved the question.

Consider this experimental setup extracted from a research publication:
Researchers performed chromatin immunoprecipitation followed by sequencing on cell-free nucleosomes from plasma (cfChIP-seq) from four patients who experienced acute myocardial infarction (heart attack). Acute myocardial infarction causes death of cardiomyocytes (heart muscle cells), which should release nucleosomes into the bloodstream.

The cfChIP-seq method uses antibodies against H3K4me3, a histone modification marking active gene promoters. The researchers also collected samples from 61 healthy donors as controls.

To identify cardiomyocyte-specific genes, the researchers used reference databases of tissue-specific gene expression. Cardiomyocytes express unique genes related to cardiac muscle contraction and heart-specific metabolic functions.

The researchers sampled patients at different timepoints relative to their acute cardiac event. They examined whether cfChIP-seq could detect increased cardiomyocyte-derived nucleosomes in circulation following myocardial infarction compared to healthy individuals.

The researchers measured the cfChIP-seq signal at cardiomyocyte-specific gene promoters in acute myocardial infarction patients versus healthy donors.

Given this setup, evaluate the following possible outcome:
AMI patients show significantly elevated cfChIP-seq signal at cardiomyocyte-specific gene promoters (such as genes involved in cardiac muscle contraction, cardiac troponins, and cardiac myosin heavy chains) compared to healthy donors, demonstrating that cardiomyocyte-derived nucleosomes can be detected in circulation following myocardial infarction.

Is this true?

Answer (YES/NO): YES